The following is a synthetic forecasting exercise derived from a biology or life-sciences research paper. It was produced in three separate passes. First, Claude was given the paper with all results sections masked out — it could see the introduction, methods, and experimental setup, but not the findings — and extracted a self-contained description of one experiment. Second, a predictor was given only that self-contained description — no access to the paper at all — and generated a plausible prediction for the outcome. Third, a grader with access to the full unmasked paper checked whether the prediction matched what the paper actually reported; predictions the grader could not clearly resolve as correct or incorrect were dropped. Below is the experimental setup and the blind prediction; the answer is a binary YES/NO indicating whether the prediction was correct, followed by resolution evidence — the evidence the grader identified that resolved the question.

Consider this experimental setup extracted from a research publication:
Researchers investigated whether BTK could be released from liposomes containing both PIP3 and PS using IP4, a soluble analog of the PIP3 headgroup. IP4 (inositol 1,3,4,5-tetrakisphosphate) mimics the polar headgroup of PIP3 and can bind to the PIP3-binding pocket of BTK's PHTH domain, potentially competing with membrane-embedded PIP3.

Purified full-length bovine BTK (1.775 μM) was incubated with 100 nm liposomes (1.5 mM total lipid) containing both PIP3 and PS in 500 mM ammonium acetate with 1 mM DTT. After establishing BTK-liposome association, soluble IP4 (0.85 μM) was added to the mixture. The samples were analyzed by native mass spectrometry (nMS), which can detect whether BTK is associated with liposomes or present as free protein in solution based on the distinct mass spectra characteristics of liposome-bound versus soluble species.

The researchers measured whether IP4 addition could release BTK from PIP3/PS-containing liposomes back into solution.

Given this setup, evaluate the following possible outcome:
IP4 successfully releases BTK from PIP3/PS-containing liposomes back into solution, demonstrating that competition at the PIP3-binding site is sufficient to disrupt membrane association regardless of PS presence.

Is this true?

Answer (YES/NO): NO